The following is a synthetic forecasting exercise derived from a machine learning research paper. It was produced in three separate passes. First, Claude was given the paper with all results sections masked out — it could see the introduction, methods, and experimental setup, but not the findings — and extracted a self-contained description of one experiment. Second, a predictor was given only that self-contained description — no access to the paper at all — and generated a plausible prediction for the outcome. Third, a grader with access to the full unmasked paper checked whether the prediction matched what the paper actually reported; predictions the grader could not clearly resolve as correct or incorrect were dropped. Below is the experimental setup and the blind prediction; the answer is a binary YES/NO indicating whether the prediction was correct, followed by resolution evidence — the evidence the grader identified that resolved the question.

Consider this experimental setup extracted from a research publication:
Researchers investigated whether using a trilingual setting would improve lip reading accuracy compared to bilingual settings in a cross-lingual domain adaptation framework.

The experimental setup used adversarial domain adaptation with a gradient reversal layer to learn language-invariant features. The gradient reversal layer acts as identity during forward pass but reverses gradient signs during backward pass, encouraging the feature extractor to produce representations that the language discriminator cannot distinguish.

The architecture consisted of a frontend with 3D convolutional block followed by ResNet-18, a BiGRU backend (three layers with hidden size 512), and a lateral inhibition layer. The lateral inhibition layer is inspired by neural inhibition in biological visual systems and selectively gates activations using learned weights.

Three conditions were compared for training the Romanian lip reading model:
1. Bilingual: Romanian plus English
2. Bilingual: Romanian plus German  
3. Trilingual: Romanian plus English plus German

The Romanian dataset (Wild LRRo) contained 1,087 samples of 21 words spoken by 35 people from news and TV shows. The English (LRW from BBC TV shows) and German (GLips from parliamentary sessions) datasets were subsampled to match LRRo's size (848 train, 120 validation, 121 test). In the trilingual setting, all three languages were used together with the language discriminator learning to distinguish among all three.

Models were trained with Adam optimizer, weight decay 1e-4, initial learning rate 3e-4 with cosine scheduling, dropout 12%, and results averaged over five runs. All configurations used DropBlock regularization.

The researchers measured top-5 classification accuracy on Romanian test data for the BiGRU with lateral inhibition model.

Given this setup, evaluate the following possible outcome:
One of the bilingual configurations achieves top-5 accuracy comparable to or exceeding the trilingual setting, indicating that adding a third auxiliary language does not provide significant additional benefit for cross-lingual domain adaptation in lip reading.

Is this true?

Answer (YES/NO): NO